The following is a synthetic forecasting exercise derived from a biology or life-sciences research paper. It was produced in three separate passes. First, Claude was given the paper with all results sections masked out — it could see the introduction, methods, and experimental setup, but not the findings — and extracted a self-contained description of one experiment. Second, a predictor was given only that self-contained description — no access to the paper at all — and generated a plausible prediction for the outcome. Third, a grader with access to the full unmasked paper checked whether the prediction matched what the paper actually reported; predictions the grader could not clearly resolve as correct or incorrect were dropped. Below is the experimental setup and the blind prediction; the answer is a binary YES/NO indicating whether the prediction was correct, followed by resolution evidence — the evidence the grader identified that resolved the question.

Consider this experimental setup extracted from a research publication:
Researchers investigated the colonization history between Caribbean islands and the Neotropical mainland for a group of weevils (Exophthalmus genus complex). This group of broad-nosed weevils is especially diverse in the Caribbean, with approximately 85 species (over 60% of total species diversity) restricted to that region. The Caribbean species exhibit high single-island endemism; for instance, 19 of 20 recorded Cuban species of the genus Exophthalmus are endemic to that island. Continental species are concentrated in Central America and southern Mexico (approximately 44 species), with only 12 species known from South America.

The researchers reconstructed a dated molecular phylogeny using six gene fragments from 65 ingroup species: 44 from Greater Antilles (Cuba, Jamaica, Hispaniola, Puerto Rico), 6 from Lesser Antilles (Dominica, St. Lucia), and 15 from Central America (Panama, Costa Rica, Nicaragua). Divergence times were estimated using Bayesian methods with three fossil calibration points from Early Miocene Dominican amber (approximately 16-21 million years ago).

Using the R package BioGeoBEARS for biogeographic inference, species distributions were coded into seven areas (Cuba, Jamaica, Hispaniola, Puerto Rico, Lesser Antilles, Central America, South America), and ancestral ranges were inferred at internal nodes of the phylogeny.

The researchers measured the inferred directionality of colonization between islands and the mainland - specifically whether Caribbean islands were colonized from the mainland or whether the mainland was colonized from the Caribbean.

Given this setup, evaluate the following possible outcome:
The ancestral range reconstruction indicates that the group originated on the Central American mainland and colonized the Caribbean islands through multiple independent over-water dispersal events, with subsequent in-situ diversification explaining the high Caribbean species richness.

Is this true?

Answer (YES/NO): NO